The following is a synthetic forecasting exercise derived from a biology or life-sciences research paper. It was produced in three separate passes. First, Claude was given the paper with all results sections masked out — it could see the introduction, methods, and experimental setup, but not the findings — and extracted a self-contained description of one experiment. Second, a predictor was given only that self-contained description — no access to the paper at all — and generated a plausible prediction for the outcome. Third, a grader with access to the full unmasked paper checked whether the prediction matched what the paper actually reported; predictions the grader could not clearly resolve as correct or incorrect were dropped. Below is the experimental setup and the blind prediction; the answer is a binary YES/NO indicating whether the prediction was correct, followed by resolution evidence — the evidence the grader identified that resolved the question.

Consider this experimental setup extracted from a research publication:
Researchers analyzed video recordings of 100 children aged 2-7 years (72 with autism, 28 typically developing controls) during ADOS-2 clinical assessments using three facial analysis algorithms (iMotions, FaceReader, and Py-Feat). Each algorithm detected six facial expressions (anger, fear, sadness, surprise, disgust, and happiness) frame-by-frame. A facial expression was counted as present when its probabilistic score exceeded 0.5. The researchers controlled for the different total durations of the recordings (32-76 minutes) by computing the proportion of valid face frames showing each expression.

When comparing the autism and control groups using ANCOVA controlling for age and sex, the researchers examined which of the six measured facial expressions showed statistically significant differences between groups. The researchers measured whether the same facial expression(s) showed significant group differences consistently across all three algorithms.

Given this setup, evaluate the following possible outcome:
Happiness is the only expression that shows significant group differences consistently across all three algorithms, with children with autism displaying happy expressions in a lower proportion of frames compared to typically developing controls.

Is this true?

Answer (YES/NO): NO